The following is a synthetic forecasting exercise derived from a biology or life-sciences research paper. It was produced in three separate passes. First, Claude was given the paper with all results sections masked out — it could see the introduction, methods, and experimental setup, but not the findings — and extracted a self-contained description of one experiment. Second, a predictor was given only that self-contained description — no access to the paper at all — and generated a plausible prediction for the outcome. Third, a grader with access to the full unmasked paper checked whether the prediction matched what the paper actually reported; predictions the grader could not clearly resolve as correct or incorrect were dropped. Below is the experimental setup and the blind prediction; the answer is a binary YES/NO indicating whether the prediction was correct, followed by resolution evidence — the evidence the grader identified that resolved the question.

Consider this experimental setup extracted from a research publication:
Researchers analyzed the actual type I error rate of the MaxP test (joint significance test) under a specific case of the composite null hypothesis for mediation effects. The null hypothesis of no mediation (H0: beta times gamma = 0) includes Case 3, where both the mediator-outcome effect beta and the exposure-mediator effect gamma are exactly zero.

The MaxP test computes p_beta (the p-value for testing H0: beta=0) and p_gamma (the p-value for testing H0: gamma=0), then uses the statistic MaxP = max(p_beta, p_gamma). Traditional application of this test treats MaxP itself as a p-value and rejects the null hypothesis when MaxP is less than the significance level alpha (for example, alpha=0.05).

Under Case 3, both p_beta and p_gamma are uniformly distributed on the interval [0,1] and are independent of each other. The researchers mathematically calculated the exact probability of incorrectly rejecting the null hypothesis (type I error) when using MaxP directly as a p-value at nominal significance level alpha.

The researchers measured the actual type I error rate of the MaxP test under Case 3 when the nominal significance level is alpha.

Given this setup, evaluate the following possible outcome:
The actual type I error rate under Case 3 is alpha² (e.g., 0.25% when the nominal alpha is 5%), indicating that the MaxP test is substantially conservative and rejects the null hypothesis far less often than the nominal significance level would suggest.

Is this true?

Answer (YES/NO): YES